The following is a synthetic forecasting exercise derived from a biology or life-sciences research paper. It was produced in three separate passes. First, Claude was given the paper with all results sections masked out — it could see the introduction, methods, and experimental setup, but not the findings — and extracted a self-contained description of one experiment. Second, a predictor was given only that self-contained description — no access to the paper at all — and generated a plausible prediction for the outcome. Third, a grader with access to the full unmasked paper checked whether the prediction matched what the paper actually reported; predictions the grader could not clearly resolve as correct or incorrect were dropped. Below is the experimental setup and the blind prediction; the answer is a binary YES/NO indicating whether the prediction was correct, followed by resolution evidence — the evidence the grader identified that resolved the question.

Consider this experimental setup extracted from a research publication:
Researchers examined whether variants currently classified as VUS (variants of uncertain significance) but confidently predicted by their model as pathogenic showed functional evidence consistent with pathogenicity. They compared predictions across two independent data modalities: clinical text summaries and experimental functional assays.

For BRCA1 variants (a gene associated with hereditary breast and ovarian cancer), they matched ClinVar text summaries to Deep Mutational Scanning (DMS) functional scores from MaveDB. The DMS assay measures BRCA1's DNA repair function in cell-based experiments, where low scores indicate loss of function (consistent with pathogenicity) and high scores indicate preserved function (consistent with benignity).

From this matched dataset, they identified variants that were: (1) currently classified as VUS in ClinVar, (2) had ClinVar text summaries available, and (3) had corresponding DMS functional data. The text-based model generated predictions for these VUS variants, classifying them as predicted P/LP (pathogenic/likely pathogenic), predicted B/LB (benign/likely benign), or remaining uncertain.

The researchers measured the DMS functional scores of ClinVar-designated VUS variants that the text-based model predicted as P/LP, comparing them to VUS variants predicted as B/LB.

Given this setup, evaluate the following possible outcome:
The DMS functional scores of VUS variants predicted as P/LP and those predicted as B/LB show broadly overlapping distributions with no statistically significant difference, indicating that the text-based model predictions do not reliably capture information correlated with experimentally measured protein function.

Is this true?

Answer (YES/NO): NO